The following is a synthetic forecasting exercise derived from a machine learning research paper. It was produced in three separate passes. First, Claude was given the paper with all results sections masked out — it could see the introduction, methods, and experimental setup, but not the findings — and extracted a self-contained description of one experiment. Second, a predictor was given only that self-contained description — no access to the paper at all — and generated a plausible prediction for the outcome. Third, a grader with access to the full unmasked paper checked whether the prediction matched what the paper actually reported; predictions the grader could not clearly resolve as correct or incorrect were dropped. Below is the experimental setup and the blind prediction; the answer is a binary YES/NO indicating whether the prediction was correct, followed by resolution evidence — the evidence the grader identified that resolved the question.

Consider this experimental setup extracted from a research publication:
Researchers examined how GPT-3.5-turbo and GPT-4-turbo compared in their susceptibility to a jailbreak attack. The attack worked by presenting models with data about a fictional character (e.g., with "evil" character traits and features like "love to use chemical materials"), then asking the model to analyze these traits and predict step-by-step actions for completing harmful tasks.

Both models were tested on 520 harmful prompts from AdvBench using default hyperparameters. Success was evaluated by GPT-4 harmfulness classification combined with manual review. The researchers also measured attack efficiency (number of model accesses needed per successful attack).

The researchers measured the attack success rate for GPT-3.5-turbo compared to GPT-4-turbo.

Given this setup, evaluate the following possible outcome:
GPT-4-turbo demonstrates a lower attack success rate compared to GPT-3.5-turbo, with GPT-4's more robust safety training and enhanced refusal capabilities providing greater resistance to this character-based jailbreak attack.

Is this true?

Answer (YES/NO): YES